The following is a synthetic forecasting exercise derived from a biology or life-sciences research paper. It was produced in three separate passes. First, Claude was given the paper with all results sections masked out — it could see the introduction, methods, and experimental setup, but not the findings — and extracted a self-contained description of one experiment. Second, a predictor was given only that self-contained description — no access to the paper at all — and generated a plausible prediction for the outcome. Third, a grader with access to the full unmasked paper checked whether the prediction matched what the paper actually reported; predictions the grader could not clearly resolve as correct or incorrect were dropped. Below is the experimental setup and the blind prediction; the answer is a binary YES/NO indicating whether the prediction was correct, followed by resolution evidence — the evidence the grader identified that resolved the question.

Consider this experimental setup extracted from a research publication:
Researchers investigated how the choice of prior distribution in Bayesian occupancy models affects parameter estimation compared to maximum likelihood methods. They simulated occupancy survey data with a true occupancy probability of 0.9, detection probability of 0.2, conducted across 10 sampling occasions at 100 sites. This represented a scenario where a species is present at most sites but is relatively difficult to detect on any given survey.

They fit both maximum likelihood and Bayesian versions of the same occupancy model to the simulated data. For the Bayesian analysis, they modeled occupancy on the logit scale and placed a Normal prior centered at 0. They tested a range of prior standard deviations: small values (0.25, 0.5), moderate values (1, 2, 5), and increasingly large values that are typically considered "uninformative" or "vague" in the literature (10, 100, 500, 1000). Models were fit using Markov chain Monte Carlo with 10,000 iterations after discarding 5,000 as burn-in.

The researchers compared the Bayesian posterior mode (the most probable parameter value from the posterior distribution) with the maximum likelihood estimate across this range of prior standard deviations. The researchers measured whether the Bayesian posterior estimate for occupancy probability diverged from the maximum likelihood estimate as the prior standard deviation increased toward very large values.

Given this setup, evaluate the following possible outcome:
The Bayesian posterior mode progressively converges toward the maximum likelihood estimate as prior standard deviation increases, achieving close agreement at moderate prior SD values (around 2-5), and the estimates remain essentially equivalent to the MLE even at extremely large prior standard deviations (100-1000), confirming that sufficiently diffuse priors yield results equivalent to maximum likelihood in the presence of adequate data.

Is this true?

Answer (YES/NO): NO